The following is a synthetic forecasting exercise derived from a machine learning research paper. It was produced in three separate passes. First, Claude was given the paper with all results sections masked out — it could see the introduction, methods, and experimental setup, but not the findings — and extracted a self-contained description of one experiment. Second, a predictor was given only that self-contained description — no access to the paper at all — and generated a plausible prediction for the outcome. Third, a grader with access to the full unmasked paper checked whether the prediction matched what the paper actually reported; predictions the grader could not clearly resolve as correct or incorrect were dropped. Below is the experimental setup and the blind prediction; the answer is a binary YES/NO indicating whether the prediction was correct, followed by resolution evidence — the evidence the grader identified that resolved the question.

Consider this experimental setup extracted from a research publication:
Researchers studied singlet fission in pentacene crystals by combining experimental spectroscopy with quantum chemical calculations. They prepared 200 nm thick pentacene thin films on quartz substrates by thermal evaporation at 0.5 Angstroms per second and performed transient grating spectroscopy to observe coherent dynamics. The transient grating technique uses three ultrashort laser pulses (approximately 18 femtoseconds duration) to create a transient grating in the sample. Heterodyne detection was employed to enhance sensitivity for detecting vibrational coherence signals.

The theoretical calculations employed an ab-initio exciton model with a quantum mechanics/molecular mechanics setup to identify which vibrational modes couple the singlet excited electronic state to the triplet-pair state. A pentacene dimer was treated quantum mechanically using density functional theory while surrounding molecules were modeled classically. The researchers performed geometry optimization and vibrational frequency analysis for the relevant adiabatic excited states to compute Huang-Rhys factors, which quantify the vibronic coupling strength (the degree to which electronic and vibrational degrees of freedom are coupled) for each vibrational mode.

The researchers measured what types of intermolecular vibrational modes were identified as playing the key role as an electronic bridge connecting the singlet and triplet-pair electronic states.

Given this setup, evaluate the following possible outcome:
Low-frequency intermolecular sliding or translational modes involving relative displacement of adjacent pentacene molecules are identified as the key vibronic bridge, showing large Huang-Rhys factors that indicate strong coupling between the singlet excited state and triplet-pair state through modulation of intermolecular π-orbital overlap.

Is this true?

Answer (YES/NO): NO